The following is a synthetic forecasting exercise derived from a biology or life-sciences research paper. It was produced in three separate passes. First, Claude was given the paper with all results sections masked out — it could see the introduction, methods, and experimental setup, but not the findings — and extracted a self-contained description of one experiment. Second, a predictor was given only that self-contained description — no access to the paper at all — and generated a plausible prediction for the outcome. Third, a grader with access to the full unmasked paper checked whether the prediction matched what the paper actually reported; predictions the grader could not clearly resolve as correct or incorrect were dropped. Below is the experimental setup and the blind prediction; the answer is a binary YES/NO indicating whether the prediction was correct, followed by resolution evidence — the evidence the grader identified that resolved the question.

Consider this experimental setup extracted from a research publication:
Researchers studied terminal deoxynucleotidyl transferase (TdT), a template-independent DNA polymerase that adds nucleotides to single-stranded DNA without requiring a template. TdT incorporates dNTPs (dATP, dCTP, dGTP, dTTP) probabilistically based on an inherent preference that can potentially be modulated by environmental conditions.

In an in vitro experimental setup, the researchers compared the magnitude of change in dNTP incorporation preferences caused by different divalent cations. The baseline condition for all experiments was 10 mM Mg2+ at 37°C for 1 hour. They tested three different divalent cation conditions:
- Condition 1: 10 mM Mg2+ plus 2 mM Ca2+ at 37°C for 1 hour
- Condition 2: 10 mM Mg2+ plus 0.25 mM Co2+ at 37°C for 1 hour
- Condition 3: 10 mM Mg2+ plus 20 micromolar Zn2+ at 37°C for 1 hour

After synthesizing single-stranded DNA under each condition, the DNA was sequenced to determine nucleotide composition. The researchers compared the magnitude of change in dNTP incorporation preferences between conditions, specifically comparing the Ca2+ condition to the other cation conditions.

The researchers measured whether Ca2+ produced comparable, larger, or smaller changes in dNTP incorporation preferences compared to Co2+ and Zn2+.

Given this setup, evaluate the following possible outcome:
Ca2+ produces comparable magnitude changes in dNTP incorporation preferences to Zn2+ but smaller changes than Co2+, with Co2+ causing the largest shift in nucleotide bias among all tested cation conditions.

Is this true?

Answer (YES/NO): NO